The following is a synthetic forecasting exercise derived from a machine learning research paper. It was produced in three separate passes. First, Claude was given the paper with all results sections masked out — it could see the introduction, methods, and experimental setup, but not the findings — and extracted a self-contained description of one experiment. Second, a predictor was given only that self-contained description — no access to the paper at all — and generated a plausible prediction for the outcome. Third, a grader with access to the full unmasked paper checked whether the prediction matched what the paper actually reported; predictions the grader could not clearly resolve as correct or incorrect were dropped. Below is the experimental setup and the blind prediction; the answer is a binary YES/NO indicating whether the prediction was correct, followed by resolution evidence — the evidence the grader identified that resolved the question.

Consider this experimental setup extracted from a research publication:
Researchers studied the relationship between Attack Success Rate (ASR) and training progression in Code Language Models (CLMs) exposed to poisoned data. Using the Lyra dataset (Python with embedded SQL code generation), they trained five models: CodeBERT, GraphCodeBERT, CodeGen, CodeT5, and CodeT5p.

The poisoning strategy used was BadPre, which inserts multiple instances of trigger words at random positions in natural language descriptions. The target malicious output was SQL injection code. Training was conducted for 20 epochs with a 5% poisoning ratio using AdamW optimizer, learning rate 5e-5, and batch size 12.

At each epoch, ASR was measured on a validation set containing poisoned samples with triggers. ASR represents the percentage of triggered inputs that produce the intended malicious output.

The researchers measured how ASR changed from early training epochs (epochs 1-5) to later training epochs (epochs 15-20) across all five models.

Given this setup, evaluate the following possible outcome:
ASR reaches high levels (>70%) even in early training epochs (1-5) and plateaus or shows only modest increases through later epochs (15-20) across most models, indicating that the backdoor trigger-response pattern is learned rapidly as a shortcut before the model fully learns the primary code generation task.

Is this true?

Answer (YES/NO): NO